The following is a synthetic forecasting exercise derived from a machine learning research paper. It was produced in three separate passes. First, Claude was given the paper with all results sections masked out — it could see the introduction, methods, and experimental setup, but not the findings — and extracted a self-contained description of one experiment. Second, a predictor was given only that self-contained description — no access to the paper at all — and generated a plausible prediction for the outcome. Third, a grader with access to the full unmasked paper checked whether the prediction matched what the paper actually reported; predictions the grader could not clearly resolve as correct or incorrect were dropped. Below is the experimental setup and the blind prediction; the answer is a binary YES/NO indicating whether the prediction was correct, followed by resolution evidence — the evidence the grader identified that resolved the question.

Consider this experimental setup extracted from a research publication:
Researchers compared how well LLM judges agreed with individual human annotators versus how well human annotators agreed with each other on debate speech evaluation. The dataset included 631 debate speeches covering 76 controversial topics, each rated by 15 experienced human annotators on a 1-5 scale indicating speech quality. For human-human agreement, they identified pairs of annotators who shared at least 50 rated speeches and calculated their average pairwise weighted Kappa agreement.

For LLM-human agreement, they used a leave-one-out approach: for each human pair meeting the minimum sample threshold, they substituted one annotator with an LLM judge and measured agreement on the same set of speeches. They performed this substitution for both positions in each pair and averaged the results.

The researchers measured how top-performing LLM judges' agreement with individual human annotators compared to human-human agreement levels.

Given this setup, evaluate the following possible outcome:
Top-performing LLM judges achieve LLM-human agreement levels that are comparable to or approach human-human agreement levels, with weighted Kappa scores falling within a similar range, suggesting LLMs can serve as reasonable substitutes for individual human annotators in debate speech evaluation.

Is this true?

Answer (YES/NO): YES